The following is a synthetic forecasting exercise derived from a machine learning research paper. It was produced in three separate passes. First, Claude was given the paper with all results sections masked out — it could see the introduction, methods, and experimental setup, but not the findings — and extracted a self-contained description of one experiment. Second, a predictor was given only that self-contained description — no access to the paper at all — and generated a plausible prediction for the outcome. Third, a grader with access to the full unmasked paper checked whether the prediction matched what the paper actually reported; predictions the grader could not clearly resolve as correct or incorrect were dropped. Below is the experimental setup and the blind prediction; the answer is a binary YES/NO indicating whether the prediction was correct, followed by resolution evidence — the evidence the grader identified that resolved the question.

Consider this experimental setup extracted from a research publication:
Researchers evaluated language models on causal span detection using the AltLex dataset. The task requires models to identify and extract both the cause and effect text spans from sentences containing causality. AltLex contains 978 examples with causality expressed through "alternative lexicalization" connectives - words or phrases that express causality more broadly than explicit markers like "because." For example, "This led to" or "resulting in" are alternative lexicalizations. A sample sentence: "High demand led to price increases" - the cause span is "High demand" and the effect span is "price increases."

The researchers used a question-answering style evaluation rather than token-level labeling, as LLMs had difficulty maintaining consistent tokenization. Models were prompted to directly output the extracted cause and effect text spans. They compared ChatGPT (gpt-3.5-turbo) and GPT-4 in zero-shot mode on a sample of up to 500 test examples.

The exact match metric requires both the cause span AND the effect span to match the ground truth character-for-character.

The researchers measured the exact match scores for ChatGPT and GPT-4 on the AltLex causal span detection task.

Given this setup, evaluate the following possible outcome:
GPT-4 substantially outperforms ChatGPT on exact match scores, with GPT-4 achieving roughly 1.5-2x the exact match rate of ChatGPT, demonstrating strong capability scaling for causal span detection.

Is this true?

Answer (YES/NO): NO